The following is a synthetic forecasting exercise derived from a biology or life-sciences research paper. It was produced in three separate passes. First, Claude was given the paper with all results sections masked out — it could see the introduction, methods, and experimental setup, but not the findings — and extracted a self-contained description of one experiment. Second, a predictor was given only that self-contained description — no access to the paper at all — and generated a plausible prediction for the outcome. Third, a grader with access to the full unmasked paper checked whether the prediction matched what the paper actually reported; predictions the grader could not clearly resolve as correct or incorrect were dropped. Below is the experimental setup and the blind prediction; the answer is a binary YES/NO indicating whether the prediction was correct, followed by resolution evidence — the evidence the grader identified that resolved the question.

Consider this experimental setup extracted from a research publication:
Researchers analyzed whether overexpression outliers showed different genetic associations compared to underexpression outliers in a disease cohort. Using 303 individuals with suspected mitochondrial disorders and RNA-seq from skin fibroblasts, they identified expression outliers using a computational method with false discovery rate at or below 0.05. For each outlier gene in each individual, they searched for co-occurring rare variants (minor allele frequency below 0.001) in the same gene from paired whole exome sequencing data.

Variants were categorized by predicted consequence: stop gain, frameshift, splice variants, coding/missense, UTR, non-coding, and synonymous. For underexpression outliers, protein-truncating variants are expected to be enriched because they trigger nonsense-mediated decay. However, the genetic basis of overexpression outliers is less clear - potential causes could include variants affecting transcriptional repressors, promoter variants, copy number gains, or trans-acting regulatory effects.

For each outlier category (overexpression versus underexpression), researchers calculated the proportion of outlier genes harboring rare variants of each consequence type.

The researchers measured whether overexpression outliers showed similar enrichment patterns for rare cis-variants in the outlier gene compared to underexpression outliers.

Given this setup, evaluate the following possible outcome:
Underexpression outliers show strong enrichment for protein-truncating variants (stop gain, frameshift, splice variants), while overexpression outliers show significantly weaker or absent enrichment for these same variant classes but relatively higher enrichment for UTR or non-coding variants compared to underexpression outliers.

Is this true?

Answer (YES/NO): NO